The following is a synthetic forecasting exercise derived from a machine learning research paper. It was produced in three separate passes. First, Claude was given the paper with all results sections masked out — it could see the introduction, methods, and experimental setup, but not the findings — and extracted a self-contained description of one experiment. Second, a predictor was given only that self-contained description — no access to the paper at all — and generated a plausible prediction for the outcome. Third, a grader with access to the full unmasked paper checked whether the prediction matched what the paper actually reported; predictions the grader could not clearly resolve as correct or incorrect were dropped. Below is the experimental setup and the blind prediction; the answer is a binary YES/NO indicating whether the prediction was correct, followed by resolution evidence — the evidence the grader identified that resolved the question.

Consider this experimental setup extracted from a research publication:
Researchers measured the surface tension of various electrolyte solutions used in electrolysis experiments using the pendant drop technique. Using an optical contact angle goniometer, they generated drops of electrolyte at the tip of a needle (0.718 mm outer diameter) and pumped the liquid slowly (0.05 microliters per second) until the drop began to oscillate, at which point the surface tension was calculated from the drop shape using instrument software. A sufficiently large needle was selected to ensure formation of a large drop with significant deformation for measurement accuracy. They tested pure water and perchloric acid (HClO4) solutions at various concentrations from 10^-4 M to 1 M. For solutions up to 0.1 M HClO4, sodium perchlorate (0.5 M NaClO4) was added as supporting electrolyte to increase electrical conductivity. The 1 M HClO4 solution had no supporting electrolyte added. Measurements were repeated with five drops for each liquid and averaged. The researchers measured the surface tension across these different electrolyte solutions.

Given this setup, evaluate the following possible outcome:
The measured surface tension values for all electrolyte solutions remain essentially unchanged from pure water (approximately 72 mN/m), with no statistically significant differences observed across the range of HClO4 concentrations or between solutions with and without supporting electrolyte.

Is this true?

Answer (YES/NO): NO